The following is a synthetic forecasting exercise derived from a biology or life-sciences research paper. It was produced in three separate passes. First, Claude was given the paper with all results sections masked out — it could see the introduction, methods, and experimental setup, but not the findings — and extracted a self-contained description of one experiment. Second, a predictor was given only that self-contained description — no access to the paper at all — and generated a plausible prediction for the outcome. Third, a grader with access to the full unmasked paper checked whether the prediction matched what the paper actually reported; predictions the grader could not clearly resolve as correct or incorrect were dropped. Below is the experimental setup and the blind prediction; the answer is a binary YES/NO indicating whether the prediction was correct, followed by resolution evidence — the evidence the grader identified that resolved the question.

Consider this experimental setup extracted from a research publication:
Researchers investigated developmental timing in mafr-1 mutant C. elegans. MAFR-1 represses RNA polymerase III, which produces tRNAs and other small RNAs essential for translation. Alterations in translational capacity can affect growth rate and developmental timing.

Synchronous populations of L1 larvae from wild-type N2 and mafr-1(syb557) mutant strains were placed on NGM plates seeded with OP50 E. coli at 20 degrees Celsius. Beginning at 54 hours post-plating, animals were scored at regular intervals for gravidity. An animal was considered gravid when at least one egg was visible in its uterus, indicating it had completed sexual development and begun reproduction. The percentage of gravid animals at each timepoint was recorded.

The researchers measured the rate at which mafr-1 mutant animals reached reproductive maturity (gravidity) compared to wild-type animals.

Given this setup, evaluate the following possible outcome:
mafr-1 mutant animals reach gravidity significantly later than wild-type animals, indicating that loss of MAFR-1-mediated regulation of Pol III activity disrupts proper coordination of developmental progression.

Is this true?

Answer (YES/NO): NO